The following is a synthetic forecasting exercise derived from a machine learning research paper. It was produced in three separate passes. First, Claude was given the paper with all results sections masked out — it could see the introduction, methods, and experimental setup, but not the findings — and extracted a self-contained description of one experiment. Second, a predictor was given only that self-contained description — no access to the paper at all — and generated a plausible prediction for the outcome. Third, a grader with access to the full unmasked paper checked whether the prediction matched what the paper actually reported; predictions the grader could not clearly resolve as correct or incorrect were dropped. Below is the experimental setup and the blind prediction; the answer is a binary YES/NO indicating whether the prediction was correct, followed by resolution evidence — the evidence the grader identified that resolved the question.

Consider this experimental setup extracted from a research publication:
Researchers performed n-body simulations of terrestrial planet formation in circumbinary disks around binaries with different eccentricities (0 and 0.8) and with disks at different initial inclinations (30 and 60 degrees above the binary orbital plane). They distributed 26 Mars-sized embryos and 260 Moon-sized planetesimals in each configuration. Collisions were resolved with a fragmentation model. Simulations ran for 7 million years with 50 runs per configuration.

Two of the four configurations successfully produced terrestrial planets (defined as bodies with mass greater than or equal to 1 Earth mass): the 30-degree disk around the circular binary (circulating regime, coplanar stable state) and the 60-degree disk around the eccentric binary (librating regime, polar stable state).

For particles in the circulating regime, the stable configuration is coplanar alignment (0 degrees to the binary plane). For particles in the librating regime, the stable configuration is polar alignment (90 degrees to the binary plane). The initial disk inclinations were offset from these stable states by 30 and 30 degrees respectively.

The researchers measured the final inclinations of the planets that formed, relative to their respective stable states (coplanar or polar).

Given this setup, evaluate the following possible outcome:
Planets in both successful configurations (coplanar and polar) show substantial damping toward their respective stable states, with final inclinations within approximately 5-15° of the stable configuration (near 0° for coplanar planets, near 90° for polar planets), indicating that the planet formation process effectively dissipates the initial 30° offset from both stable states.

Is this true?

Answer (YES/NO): YES